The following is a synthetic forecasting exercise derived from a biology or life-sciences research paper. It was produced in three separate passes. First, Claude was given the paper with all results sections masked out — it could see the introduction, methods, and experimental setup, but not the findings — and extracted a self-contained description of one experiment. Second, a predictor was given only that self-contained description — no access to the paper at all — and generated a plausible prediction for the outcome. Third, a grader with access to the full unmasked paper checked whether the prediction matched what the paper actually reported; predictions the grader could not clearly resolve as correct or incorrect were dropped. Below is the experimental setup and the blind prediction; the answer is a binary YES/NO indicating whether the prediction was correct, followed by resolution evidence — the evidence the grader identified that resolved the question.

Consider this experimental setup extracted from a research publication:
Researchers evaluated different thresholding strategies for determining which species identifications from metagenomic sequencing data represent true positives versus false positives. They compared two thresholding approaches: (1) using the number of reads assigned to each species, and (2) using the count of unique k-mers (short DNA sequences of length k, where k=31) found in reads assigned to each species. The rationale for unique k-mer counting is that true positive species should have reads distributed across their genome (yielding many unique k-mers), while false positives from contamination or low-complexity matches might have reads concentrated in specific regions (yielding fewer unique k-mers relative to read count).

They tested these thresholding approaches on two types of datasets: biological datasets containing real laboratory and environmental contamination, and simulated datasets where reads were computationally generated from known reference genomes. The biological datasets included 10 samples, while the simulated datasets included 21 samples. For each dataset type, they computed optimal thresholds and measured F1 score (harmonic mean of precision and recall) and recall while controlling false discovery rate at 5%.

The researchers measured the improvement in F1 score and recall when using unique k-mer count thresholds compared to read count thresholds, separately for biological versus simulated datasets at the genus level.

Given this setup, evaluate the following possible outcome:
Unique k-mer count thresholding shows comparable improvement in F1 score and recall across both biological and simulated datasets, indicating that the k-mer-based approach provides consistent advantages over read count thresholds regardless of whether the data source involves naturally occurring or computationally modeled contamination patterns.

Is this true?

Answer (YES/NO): NO